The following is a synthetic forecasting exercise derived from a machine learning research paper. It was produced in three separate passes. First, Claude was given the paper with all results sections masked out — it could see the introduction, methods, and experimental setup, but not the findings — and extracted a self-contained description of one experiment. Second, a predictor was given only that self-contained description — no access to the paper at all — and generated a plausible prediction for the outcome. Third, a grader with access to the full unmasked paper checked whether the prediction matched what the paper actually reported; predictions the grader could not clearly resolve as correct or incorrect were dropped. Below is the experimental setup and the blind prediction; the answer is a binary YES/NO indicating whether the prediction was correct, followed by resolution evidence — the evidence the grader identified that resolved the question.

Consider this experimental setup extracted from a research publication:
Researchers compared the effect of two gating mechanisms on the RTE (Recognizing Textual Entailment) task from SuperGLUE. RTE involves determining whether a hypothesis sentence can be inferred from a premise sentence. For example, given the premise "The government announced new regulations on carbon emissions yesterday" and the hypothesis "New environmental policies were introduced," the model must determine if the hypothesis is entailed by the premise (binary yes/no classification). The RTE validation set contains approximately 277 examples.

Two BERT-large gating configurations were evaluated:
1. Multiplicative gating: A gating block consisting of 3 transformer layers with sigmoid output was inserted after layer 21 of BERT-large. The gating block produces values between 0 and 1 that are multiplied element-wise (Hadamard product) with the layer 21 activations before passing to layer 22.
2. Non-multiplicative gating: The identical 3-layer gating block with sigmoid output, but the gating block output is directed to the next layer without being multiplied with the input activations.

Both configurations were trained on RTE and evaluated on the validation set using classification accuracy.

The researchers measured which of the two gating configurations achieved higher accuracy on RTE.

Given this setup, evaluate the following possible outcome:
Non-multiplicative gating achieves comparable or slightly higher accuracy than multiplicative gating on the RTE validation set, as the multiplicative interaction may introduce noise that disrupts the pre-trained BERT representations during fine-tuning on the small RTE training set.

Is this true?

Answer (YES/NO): YES